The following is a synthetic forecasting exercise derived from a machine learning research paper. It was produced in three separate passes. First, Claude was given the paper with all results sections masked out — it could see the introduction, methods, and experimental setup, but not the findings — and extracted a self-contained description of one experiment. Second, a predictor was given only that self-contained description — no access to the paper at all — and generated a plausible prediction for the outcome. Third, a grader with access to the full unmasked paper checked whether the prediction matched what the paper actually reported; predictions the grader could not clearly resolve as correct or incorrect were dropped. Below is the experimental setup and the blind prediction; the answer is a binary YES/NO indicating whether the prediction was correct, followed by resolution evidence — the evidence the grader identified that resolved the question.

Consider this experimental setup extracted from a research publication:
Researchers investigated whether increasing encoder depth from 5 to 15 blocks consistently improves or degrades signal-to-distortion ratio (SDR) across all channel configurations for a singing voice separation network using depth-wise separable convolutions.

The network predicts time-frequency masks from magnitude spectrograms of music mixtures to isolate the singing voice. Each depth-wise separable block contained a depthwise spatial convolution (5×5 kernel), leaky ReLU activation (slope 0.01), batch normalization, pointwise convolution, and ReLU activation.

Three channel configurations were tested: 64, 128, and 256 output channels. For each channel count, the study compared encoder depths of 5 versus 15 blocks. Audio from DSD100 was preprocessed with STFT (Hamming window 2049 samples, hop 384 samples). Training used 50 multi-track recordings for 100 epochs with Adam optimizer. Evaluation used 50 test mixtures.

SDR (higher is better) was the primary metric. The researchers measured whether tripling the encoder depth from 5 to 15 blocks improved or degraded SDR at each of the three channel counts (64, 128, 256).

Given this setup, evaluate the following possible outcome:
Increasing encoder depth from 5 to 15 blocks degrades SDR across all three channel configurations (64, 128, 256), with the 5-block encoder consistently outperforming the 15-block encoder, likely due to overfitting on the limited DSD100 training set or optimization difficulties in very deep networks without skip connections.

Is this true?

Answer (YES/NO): YES